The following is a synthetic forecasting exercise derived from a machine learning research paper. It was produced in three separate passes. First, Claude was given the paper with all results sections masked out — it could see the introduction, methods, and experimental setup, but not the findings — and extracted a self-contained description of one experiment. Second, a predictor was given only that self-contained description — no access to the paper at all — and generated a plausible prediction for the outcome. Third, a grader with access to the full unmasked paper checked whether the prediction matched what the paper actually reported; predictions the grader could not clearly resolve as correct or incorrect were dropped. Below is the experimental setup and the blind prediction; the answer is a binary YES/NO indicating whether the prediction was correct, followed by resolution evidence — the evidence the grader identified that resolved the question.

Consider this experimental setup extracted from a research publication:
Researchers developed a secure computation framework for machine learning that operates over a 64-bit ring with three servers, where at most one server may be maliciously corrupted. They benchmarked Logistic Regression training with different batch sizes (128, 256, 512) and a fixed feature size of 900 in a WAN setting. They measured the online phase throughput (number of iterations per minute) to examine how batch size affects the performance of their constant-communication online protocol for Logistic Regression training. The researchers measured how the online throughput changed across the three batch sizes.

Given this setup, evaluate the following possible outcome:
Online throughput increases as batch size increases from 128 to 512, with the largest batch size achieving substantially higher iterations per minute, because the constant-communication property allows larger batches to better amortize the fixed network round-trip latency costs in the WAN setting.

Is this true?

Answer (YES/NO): NO